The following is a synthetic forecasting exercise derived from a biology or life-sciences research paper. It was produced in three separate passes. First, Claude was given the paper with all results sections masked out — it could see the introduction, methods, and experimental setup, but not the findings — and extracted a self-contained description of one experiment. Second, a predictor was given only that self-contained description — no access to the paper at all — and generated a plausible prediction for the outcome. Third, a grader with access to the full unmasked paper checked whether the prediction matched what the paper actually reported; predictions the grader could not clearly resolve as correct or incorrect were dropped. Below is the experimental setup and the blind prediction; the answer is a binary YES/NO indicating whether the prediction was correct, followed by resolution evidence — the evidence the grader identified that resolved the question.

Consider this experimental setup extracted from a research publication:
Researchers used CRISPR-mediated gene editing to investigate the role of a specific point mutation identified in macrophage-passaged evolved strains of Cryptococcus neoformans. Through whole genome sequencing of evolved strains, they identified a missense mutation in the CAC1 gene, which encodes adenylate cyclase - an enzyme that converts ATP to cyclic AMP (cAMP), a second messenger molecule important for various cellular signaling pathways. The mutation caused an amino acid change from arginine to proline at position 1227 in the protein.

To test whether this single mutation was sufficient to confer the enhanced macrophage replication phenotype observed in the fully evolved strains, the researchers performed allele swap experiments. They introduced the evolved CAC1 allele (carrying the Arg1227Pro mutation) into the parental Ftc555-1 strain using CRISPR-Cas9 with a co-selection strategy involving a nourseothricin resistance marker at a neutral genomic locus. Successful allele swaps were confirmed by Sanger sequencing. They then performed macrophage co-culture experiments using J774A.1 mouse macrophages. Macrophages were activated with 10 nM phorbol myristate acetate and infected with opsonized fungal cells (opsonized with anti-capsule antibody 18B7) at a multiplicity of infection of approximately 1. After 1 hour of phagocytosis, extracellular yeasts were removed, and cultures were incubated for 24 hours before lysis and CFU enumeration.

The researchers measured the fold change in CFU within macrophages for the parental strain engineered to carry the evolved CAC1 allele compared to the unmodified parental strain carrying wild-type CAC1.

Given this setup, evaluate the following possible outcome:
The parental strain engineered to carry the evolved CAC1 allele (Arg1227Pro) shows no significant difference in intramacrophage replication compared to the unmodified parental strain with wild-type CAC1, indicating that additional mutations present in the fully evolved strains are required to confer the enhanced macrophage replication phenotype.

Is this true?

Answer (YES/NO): NO